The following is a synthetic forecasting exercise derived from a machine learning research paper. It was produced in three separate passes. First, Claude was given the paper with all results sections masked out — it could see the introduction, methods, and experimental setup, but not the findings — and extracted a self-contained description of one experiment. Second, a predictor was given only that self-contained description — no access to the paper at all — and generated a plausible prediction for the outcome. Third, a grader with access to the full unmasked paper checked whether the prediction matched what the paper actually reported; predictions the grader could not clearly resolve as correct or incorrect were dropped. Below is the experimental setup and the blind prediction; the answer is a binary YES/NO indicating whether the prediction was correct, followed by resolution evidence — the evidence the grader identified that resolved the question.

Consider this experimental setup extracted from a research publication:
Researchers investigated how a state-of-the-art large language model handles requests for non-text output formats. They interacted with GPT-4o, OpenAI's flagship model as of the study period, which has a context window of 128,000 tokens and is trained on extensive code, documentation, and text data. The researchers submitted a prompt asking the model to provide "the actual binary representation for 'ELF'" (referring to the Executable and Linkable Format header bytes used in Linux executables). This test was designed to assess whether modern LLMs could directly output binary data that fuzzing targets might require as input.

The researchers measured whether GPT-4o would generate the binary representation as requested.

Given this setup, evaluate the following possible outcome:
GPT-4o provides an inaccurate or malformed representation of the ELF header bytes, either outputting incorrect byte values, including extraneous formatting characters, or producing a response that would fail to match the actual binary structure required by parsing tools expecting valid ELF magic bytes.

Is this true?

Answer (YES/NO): NO